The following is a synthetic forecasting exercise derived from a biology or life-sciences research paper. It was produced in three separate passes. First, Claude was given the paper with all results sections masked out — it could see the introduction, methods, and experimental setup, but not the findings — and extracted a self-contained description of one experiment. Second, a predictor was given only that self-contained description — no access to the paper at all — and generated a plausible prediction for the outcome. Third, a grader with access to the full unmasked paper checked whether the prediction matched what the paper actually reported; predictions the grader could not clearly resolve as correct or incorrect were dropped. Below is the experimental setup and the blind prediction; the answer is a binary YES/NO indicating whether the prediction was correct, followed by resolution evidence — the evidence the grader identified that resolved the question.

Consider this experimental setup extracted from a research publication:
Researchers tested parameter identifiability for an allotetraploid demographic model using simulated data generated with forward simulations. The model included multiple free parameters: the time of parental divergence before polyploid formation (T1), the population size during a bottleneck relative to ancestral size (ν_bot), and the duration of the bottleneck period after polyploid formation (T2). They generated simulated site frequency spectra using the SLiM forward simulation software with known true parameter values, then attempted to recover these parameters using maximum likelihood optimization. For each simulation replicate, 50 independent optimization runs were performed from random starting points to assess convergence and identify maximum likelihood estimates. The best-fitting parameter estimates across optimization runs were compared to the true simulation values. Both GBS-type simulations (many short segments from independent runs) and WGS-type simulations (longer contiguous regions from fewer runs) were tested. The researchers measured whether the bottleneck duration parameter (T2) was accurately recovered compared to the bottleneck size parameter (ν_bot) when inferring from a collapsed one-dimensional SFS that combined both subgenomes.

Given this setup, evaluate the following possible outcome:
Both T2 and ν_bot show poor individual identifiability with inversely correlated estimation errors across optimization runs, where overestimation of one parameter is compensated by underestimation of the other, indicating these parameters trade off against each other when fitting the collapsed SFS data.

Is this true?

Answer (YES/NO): NO